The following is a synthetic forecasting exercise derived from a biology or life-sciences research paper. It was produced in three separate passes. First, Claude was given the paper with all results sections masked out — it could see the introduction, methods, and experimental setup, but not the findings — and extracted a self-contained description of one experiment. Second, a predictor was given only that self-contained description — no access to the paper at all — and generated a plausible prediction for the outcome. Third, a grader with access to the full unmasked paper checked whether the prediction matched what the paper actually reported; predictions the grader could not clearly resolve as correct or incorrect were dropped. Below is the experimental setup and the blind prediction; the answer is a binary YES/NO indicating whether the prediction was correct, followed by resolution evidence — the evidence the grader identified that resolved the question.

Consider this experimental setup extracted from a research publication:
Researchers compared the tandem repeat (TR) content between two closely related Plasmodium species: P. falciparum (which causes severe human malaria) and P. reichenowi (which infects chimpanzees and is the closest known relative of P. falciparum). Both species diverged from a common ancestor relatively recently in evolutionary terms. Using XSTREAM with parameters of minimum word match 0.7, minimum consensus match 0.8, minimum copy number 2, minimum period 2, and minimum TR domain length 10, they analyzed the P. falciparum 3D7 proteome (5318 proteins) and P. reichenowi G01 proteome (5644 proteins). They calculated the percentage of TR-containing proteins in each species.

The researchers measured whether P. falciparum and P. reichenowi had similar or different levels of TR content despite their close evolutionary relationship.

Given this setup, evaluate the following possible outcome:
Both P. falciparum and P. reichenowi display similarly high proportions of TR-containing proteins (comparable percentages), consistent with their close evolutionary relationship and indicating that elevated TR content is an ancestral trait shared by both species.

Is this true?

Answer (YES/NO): YES